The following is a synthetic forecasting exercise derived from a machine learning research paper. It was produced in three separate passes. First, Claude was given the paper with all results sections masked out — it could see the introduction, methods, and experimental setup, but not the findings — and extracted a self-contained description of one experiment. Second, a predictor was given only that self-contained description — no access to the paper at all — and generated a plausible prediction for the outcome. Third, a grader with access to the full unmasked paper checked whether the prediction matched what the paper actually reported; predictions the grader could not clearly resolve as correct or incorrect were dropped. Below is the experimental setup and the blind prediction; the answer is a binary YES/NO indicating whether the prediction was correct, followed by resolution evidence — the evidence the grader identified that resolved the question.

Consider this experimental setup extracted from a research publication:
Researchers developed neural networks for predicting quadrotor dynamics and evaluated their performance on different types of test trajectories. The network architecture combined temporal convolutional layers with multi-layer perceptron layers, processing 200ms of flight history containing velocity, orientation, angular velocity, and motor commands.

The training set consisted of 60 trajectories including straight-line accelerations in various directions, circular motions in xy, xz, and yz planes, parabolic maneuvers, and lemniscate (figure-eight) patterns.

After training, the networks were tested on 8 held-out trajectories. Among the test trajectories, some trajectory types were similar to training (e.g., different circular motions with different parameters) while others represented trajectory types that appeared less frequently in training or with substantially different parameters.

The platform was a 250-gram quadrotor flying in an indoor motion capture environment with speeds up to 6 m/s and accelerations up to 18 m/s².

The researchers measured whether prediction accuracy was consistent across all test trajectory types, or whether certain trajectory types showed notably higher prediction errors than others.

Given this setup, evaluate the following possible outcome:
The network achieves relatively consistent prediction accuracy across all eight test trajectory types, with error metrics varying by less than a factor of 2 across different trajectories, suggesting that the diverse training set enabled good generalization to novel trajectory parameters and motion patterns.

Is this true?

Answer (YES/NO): NO